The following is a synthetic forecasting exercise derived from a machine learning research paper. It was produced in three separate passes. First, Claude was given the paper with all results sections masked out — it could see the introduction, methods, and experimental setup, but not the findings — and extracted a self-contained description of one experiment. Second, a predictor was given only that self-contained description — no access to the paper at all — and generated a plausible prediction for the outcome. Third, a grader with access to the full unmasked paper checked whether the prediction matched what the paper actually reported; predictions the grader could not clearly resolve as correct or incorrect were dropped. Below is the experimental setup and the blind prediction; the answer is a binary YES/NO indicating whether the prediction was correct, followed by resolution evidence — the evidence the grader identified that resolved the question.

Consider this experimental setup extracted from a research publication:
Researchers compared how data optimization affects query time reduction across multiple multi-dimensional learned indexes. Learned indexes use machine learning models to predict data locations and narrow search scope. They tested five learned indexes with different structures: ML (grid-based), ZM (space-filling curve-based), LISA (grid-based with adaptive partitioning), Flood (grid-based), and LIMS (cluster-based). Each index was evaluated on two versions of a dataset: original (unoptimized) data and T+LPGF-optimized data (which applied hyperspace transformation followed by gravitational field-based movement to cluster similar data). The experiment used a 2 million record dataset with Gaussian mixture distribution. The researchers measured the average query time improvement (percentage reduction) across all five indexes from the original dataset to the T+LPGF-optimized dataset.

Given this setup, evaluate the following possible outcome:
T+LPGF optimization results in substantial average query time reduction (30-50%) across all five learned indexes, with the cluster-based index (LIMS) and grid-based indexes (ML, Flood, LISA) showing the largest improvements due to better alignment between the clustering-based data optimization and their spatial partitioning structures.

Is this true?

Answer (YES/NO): NO